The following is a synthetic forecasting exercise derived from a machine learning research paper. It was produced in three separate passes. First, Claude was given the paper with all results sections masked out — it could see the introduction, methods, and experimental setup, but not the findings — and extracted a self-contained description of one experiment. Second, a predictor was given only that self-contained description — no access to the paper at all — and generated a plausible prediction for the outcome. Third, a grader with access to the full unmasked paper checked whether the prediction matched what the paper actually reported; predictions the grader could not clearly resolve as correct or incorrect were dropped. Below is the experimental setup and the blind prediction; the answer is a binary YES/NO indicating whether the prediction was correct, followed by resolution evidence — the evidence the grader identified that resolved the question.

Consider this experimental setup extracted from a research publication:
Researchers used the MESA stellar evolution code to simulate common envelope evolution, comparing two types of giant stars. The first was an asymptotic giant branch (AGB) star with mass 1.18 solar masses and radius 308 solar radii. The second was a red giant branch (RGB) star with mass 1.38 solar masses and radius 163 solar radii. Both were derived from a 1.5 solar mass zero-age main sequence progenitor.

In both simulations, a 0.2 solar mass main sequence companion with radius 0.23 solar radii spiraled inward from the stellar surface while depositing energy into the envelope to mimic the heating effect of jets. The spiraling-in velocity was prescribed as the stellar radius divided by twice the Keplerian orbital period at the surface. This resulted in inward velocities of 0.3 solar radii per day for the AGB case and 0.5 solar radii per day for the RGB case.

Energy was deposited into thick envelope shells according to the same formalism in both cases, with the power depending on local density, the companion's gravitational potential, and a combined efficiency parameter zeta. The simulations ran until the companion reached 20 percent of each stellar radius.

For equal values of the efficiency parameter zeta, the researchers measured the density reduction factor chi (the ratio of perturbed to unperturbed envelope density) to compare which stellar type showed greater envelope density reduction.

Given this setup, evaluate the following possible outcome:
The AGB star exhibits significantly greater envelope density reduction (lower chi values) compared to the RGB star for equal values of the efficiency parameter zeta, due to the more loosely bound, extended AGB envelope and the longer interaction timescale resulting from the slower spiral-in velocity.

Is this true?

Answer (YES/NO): YES